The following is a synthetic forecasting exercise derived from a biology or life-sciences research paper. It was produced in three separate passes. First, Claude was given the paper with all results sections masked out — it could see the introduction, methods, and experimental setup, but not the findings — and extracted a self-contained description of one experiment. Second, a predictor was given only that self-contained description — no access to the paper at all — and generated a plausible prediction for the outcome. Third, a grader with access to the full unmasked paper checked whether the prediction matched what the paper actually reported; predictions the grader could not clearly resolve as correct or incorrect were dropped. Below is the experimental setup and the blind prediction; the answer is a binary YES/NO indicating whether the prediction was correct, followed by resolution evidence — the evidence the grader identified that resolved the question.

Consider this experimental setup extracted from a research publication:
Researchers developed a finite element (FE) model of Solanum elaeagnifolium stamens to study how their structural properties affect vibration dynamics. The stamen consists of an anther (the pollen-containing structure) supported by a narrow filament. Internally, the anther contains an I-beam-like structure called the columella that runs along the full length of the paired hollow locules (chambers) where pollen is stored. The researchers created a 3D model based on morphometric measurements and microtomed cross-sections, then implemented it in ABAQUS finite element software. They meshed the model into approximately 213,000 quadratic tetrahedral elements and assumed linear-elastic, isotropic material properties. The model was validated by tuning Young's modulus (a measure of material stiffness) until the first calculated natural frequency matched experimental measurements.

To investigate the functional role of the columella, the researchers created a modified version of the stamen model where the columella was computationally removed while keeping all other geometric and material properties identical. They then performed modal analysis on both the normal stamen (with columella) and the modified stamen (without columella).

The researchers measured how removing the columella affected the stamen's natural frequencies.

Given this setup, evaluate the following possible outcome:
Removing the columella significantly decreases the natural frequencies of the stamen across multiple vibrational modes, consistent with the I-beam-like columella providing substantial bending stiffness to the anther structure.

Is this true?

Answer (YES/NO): NO